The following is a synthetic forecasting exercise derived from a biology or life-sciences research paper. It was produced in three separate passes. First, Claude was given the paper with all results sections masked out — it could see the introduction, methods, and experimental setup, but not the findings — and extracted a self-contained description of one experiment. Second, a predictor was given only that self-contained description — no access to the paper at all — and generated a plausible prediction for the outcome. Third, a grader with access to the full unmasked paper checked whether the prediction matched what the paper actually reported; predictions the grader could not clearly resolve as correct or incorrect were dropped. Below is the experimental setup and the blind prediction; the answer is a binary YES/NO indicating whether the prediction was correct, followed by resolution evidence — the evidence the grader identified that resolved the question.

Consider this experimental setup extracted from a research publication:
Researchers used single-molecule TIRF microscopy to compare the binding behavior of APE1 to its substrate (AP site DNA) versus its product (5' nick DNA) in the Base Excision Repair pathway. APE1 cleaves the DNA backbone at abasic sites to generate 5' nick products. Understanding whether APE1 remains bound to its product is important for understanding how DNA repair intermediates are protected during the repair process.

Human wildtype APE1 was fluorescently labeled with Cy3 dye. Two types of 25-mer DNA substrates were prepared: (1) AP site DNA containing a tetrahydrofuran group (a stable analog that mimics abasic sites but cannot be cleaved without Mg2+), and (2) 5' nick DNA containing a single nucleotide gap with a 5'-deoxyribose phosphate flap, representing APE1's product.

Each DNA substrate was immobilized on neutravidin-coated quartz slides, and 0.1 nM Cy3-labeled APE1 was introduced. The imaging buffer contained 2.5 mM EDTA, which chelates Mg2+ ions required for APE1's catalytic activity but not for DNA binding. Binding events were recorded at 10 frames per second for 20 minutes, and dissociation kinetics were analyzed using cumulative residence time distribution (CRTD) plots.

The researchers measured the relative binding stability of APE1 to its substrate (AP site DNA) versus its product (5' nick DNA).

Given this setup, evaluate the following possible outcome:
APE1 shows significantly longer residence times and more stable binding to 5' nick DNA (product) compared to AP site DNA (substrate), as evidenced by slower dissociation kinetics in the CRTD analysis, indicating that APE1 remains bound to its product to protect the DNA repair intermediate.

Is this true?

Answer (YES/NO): NO